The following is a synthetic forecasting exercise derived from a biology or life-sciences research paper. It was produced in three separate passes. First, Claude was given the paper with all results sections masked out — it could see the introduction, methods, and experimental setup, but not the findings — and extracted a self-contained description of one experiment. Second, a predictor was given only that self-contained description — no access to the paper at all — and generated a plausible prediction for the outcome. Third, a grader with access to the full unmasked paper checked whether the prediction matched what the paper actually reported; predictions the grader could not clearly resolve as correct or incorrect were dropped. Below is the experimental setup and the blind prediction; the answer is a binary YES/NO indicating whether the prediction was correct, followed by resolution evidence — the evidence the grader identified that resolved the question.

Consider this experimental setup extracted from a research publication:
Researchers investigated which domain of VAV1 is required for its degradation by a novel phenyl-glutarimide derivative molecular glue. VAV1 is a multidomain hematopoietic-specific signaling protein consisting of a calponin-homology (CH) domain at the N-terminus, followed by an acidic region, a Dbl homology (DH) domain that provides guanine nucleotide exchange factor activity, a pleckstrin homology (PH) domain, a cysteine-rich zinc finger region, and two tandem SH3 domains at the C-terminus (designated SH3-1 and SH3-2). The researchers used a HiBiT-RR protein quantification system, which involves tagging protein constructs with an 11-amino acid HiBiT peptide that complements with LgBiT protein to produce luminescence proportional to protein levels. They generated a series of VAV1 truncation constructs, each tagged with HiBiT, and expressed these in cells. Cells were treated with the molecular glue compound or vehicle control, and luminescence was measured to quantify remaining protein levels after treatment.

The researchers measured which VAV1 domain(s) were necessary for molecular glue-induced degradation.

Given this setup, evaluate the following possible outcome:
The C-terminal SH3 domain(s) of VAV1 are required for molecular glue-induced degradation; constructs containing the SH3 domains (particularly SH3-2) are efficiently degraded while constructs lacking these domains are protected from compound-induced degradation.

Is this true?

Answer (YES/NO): YES